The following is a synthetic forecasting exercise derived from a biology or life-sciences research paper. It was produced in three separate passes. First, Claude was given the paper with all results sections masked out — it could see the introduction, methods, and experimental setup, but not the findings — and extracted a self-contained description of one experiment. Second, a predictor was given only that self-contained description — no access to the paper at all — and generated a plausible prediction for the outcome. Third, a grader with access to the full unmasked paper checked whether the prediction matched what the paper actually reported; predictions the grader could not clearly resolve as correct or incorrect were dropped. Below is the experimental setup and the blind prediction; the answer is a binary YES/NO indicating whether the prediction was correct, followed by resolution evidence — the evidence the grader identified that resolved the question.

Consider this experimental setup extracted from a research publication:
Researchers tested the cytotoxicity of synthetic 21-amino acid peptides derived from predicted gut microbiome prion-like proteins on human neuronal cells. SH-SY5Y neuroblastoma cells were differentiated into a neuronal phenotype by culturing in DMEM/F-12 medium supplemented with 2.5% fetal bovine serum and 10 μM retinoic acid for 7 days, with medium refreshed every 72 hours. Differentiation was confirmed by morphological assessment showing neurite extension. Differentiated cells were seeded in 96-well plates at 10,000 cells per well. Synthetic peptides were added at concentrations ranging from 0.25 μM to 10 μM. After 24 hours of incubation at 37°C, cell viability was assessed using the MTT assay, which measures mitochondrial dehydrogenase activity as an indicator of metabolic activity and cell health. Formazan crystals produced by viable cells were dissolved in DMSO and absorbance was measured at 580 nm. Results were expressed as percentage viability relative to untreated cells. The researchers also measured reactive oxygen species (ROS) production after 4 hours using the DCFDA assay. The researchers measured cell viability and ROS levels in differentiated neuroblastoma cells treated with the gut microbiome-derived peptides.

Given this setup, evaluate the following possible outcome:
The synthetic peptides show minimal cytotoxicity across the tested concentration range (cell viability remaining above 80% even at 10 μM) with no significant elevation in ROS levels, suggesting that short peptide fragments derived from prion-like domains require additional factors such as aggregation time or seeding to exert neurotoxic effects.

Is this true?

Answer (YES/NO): NO